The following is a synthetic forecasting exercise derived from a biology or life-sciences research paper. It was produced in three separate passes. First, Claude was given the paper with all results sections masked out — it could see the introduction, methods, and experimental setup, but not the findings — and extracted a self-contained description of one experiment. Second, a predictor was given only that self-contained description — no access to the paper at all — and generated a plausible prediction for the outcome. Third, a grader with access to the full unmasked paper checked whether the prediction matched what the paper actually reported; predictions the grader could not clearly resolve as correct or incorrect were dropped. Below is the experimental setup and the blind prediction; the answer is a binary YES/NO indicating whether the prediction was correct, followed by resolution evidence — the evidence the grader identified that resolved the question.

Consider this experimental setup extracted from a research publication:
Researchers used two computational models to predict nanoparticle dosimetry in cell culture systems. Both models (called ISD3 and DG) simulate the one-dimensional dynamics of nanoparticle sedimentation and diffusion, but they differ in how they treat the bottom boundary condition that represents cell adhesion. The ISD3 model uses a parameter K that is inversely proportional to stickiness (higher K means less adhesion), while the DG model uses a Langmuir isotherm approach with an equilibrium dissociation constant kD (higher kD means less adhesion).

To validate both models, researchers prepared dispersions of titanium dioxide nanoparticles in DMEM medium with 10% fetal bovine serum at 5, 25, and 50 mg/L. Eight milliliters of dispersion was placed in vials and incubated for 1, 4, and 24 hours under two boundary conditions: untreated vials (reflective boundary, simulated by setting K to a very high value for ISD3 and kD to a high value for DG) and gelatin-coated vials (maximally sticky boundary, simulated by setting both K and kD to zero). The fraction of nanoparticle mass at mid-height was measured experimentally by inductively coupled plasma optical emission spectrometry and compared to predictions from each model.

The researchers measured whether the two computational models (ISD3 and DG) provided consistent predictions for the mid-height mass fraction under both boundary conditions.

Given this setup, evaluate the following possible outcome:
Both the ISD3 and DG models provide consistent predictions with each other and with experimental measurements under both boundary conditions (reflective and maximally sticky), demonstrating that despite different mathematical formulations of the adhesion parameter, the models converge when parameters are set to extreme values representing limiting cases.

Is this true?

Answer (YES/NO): NO